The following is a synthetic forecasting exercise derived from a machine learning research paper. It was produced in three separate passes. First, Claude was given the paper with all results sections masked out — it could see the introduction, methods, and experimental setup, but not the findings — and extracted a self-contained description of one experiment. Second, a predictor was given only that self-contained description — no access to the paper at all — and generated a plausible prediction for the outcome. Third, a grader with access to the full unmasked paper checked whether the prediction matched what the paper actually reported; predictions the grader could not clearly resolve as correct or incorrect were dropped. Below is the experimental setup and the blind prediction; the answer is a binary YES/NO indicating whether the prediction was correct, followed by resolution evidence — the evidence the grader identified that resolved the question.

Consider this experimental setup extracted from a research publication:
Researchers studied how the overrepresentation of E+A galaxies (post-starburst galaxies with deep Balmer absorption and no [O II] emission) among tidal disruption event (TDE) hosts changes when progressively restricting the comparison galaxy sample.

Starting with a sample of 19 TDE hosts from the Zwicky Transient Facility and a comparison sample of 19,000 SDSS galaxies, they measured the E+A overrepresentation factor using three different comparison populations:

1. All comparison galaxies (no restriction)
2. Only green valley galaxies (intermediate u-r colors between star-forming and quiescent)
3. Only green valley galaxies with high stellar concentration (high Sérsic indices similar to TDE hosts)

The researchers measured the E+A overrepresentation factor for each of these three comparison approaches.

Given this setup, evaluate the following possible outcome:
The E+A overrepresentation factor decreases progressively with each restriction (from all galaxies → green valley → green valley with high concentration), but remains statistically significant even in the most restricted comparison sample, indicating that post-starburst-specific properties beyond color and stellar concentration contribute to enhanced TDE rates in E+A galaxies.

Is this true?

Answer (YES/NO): NO